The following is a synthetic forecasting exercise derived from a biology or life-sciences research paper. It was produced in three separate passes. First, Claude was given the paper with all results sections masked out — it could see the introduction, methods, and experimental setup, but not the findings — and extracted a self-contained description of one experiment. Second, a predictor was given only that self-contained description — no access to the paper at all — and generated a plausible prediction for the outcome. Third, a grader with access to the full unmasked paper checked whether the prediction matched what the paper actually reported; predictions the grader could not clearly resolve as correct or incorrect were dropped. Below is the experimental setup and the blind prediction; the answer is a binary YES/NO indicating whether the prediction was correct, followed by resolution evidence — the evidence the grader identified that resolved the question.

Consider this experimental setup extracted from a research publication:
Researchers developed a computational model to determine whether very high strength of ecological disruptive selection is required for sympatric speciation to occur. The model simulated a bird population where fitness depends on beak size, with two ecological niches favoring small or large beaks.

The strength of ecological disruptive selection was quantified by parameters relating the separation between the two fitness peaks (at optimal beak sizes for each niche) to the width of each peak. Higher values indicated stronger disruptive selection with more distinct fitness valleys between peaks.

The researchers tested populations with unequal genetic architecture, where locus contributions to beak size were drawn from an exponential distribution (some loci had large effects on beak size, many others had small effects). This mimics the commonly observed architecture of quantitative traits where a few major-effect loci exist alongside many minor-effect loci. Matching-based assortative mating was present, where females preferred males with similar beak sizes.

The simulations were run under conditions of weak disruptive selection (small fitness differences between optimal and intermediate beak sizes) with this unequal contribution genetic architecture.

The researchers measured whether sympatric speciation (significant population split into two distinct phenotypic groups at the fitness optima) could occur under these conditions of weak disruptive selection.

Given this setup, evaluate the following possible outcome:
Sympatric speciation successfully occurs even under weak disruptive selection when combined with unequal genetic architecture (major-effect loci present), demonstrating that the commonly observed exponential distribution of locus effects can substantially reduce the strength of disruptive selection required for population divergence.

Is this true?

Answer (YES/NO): YES